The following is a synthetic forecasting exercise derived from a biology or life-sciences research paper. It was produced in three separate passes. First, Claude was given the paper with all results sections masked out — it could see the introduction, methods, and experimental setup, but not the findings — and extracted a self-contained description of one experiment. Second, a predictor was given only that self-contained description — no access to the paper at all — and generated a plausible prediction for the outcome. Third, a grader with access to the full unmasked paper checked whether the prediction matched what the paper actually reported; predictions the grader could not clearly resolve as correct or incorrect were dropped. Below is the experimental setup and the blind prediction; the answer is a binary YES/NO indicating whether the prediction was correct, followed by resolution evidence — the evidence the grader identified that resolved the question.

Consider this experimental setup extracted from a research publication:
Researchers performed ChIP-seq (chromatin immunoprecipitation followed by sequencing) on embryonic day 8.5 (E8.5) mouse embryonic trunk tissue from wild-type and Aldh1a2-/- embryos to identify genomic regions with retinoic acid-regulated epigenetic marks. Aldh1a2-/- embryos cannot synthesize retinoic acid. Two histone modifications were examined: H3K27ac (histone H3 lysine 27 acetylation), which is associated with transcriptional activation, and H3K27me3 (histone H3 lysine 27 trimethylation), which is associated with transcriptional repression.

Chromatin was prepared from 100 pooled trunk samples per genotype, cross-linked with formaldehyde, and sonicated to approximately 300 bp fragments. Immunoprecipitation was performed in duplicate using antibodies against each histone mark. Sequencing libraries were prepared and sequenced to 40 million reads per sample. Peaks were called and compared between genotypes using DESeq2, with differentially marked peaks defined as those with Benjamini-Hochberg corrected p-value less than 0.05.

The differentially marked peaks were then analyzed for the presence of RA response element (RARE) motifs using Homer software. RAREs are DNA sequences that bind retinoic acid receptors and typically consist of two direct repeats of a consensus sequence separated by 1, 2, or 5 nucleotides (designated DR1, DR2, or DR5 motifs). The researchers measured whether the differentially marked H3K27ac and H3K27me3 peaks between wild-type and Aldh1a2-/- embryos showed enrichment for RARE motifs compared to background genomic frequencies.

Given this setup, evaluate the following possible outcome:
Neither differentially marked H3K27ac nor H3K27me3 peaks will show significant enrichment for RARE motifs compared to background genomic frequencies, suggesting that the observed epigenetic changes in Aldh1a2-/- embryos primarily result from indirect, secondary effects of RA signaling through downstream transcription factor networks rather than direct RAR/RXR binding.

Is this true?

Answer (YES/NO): NO